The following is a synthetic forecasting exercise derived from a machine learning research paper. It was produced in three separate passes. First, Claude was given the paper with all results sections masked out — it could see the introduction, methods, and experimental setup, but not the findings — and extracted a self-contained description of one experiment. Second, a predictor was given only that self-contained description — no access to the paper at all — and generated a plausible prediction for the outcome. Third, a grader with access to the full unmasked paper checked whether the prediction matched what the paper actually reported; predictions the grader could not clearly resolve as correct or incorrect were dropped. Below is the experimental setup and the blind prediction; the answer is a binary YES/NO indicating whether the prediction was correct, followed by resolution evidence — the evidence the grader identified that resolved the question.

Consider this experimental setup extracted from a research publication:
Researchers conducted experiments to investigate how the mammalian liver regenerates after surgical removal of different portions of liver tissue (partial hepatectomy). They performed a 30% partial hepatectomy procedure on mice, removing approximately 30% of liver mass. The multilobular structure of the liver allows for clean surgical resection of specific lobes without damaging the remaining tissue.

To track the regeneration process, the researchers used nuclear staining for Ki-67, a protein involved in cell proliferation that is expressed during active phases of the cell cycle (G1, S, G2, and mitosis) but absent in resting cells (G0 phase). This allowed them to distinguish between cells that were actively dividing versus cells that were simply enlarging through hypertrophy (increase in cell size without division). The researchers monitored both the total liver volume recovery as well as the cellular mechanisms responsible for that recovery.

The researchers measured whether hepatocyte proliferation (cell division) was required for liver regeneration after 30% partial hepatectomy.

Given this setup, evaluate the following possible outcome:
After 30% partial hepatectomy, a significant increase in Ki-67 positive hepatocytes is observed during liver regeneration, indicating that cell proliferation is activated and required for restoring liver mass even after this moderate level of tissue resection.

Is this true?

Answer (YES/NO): NO